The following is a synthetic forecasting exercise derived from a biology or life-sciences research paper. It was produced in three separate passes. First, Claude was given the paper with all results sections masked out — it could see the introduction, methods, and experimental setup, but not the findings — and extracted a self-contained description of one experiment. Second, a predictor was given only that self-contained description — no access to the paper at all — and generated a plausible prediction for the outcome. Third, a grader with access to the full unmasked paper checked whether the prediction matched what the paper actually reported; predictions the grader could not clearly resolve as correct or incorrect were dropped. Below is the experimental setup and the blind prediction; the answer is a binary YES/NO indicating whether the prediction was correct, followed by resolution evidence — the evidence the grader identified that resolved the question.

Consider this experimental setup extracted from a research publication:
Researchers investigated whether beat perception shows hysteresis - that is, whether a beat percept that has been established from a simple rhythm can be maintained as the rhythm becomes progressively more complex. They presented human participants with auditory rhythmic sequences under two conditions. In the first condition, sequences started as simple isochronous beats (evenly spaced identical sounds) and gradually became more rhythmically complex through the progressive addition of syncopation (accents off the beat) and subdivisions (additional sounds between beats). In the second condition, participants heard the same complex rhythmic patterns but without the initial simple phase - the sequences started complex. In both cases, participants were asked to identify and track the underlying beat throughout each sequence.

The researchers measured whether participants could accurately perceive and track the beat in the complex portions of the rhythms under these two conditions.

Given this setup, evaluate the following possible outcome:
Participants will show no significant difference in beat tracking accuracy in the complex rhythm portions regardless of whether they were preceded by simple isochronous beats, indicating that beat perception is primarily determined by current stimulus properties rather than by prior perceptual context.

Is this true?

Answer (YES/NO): NO